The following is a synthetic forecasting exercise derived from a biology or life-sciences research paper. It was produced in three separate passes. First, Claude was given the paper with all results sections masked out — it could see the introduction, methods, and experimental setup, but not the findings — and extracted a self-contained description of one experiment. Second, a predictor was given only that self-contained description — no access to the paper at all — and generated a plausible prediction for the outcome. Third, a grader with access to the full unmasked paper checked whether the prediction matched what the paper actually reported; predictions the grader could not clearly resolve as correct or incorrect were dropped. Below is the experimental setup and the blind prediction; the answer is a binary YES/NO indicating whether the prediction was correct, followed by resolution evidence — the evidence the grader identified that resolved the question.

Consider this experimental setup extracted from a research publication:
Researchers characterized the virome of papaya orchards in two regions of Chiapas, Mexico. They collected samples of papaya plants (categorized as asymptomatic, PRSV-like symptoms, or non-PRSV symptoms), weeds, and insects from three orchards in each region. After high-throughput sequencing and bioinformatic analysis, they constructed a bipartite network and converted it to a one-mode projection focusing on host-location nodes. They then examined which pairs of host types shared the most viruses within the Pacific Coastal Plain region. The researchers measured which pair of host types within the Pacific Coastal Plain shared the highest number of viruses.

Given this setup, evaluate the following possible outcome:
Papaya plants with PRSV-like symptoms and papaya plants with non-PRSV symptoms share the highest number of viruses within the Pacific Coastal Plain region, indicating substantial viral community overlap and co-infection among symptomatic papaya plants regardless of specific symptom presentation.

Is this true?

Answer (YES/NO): NO